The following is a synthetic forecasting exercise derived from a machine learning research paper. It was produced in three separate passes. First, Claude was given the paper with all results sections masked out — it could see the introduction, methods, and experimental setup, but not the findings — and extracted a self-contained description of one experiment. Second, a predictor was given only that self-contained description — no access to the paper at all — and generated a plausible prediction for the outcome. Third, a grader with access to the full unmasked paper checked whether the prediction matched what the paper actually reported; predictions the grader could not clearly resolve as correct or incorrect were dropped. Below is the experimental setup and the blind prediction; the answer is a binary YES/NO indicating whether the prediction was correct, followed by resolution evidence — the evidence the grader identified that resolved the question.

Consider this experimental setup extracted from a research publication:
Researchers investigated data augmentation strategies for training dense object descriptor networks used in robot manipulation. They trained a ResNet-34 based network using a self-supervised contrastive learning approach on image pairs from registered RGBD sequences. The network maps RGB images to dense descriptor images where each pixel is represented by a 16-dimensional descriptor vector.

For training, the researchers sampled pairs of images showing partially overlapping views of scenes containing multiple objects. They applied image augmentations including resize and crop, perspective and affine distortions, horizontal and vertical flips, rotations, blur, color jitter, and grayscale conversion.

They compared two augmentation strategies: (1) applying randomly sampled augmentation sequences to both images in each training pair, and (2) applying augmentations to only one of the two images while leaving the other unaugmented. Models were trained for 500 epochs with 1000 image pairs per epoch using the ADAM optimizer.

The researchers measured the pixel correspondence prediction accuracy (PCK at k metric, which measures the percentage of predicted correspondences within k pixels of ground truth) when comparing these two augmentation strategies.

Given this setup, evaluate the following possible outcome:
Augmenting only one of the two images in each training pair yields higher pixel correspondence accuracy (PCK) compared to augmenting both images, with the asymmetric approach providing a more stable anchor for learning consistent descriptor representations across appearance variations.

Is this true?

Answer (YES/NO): YES